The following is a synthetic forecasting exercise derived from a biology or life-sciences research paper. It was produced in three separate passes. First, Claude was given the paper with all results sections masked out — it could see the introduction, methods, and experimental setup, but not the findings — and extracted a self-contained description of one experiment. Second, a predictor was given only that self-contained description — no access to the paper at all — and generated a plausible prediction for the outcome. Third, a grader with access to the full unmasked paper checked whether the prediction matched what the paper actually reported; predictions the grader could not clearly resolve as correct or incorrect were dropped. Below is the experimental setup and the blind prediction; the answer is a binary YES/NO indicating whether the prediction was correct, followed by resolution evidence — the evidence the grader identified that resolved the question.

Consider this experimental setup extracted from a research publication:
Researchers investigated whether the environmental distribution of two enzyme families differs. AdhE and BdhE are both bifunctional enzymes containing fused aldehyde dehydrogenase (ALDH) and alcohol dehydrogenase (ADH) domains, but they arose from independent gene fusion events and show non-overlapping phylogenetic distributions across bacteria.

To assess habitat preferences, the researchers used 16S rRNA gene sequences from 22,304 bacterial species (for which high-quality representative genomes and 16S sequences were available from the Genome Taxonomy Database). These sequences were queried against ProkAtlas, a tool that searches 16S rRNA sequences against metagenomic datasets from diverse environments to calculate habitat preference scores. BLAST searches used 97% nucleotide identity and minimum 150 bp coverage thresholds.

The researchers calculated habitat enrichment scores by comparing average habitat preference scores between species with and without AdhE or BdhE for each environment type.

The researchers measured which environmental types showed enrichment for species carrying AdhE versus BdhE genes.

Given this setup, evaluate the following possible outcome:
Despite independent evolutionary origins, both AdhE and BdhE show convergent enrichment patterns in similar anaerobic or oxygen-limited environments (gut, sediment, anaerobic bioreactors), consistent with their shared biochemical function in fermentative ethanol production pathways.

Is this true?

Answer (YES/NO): NO